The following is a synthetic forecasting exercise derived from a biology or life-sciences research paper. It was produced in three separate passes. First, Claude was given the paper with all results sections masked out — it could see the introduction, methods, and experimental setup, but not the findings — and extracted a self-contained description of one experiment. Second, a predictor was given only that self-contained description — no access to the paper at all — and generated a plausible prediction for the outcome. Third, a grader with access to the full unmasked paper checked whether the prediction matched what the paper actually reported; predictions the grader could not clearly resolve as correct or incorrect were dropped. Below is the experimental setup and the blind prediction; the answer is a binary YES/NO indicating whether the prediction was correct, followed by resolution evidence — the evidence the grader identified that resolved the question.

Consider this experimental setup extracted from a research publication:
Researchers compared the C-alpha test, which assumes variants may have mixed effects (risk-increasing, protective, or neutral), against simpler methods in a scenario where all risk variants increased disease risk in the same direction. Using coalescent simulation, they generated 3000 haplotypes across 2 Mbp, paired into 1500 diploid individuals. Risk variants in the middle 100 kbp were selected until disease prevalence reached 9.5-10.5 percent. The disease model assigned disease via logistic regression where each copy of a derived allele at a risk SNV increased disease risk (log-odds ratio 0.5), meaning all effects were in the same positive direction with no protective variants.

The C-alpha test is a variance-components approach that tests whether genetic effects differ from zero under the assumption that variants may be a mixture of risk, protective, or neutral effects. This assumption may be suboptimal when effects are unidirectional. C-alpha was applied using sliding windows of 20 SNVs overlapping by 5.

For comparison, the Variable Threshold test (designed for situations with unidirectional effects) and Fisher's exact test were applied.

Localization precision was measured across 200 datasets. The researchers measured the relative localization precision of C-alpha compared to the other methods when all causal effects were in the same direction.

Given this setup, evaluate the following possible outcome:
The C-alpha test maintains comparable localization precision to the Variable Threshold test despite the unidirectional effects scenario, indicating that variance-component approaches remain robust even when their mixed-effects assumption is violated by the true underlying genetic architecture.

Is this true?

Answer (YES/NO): NO